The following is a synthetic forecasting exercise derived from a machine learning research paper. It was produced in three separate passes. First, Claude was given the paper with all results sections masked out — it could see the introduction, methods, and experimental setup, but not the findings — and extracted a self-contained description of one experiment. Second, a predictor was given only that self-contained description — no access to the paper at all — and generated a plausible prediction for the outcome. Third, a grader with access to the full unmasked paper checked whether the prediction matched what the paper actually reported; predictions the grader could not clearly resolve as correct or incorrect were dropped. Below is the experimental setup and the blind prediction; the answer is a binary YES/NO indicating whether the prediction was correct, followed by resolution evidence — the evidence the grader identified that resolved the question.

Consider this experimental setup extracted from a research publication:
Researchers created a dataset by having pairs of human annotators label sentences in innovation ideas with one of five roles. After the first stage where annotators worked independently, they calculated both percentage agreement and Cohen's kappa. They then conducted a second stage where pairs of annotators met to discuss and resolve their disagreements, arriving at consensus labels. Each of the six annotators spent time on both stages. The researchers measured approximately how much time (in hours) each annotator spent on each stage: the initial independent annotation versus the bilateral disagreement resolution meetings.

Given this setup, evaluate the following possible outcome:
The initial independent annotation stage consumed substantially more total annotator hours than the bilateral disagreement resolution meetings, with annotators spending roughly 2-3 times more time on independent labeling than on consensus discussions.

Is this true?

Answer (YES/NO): YES